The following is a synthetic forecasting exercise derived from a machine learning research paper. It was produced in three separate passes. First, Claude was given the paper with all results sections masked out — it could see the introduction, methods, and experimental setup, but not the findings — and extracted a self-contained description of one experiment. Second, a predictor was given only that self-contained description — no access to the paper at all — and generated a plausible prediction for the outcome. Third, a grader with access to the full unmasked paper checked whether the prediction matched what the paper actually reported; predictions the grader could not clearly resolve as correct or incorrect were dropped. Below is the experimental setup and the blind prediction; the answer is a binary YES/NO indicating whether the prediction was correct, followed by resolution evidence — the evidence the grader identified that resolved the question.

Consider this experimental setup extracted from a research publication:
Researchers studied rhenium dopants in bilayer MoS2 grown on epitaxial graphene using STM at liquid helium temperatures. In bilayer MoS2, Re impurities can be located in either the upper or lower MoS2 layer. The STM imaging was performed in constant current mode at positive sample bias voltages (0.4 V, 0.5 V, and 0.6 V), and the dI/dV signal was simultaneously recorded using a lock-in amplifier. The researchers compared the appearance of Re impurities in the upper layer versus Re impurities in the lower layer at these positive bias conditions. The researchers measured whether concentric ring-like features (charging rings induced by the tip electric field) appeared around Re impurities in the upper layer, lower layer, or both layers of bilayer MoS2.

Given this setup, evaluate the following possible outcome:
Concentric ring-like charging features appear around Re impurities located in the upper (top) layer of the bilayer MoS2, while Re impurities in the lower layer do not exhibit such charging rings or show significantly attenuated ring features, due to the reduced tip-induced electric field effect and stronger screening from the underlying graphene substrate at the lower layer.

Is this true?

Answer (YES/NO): YES